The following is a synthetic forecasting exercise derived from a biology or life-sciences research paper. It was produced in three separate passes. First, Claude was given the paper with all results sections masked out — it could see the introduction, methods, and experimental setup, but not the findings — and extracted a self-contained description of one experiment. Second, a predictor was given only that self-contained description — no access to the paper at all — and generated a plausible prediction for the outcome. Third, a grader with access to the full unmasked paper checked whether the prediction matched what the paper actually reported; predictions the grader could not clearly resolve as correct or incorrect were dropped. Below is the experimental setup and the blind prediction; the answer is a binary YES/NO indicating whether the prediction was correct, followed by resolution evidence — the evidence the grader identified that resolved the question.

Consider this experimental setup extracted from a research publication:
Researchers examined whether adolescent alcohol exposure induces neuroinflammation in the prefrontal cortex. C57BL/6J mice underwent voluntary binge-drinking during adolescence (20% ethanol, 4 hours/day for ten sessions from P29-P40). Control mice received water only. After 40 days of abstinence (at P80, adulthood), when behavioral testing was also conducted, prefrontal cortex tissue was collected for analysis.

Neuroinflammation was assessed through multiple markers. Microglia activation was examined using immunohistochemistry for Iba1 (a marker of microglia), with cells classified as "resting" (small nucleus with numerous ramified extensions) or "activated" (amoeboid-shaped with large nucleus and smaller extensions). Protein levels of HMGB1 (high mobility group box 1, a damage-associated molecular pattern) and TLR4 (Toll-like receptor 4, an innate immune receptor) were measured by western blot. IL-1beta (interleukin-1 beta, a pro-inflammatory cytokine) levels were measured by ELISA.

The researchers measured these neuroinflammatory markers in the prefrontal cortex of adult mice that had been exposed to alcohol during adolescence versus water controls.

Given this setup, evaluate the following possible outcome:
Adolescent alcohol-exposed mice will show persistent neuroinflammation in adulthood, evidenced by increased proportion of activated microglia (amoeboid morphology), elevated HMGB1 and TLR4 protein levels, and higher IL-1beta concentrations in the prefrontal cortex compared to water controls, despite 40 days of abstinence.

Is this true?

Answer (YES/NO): NO